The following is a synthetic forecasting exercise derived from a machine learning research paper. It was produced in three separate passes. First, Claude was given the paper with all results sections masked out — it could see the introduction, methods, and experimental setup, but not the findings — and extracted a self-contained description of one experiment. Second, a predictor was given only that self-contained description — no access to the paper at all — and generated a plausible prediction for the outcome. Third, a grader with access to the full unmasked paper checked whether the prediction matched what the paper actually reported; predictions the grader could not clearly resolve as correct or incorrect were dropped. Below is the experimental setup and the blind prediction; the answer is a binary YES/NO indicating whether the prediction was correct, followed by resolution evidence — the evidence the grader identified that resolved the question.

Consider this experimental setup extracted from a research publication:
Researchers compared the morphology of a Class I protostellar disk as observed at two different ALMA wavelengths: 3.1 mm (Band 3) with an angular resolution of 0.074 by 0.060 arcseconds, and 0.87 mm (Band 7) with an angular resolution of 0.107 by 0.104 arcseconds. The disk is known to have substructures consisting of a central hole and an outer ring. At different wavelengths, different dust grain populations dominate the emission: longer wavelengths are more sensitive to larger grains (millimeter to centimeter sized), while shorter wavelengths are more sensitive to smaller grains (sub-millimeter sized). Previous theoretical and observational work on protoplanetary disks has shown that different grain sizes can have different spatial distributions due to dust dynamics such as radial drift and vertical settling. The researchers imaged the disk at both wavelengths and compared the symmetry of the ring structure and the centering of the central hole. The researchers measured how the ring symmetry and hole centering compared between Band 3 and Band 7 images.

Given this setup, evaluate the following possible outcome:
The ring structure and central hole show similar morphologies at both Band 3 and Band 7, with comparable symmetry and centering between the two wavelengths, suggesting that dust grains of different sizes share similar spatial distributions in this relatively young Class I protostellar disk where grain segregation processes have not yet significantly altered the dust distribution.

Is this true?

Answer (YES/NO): NO